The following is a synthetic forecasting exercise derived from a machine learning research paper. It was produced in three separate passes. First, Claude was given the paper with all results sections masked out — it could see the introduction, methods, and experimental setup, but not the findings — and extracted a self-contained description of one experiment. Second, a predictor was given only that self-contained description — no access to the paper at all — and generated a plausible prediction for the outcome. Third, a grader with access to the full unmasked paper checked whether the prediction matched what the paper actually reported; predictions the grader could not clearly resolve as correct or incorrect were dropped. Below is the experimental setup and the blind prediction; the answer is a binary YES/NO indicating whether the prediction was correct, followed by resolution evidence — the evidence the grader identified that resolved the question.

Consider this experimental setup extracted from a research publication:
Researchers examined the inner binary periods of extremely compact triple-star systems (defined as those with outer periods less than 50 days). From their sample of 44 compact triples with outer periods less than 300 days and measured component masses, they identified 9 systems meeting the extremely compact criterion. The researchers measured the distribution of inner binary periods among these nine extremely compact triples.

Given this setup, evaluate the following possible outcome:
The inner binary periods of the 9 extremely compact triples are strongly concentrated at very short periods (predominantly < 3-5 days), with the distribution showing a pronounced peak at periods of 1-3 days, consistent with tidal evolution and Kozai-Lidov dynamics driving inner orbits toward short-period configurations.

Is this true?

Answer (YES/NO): NO